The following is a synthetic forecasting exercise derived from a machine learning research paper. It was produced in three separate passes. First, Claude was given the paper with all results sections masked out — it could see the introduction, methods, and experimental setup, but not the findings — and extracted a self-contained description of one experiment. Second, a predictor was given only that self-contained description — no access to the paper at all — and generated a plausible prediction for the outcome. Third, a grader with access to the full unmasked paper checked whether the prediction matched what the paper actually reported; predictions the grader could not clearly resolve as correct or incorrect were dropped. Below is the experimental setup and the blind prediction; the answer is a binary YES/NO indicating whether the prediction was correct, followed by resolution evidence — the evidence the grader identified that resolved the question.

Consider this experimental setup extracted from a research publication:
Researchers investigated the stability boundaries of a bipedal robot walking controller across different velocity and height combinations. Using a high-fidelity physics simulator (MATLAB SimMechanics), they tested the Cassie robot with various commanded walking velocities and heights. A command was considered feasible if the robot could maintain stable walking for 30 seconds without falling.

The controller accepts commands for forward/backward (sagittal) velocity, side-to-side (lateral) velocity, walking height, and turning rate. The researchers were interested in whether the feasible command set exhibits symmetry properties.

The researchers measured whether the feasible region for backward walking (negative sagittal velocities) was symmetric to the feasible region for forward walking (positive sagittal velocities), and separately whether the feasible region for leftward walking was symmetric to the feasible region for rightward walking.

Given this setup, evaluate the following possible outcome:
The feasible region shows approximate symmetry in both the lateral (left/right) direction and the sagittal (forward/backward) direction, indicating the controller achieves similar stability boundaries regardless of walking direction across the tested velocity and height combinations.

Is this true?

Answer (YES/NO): NO